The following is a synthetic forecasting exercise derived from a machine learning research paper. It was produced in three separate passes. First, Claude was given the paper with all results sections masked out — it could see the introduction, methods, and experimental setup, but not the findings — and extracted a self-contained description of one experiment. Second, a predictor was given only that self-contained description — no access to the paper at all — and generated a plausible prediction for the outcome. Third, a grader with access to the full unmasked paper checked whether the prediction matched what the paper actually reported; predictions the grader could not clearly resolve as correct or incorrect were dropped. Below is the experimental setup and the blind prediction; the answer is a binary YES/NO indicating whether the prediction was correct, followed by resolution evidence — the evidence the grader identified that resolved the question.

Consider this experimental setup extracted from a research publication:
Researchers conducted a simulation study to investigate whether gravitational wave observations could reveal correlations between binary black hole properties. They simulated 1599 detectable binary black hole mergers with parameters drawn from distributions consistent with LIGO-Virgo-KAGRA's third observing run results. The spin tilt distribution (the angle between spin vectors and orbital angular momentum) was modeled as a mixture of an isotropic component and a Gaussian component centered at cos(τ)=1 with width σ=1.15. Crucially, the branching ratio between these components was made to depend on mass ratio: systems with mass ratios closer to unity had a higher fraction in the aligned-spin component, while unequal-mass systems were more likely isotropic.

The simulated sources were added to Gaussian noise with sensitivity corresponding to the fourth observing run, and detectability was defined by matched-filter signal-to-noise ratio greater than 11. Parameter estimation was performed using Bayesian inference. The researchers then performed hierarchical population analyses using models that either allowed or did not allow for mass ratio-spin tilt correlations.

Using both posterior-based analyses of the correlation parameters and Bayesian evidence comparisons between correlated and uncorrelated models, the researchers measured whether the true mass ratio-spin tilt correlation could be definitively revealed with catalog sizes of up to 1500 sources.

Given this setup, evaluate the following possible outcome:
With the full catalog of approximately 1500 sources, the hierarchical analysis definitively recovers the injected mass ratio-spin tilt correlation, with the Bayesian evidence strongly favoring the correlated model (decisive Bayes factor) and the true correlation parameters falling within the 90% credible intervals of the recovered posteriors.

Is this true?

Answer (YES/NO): NO